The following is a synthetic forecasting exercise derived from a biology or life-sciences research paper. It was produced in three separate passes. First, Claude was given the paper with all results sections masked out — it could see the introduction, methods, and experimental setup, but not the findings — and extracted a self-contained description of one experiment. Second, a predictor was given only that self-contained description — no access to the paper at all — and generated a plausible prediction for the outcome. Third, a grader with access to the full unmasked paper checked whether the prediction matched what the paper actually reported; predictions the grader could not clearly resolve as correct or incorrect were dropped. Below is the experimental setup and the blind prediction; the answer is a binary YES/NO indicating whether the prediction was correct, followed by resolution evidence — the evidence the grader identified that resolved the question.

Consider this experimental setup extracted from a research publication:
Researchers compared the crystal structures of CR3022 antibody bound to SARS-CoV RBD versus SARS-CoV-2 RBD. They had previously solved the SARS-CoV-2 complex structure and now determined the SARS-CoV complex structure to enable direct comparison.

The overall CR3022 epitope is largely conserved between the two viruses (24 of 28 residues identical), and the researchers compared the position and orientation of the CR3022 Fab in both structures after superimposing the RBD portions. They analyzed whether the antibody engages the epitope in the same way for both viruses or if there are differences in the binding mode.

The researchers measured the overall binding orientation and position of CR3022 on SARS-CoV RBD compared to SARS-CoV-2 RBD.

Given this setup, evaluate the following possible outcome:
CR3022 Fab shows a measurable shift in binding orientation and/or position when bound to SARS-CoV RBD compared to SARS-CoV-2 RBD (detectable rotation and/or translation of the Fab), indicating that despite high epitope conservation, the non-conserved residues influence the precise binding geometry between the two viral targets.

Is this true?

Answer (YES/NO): NO